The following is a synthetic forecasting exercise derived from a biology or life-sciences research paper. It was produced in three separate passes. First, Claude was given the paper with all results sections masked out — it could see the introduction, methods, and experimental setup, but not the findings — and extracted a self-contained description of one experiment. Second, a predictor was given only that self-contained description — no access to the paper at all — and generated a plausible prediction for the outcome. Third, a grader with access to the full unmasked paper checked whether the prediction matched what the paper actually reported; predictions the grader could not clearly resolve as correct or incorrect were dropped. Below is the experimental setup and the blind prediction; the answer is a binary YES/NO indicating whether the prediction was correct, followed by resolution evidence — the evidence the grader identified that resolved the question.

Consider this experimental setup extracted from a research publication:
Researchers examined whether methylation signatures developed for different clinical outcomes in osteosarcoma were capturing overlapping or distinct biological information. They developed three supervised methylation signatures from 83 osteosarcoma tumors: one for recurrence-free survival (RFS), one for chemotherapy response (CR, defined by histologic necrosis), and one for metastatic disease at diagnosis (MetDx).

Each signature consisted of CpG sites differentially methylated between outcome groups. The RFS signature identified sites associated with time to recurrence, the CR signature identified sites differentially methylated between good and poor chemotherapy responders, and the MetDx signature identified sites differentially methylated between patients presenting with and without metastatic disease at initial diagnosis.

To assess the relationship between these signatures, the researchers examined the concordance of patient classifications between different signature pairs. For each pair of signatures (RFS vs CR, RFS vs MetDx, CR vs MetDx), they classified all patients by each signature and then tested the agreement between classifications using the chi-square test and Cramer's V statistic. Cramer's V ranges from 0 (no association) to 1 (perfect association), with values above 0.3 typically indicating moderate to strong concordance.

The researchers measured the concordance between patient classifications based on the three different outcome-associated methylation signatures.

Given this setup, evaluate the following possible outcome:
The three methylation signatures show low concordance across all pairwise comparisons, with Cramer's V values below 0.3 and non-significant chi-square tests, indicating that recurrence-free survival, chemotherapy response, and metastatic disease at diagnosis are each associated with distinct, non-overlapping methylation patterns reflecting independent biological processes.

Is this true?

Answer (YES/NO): NO